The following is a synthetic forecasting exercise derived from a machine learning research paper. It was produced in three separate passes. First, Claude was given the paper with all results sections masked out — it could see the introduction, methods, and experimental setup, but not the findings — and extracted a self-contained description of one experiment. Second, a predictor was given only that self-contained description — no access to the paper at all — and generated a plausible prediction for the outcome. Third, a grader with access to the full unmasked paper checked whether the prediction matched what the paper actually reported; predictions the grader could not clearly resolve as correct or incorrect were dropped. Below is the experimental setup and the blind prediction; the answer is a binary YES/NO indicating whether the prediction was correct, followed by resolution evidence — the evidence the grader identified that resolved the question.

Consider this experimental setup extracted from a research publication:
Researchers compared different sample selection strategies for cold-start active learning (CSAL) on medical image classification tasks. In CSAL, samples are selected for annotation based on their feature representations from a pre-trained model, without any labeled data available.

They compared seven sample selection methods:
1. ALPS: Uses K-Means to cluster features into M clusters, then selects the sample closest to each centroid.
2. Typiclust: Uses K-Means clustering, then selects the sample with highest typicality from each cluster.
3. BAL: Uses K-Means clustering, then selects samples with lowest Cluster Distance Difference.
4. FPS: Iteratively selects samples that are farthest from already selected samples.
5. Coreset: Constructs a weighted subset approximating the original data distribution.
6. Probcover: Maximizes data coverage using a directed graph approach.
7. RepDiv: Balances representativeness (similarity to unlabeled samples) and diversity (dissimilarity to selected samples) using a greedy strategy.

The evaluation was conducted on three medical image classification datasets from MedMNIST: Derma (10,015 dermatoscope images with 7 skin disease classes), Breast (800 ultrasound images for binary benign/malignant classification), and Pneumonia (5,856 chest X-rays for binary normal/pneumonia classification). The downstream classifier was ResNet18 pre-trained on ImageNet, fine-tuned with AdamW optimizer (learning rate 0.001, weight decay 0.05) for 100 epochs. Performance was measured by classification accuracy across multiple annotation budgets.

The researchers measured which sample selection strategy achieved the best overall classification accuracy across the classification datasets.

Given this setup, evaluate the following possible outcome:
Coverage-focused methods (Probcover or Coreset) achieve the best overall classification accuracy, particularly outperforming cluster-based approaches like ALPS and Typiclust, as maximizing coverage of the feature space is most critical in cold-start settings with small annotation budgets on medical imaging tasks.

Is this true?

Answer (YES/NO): NO